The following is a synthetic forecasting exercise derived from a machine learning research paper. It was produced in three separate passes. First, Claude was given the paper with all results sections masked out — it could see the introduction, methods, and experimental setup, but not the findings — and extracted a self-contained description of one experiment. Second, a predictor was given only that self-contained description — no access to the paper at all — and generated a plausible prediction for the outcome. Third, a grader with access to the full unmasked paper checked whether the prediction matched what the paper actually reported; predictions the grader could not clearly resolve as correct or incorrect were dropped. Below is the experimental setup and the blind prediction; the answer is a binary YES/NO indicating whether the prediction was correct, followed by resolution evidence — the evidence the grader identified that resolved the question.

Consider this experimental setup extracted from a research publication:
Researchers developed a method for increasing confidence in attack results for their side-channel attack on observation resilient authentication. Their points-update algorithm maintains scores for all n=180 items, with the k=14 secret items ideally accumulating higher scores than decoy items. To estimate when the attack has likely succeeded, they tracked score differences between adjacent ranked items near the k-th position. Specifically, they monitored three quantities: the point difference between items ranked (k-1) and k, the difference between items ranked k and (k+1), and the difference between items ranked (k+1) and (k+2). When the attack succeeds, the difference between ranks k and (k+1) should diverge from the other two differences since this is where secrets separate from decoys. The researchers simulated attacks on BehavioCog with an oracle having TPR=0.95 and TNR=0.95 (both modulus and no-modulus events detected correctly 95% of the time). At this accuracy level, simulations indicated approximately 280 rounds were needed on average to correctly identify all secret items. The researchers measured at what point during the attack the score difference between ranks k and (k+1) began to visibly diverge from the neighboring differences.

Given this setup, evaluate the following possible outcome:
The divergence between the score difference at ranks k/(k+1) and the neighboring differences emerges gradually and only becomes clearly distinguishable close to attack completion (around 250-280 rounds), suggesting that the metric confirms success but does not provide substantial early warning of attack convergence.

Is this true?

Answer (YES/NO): NO